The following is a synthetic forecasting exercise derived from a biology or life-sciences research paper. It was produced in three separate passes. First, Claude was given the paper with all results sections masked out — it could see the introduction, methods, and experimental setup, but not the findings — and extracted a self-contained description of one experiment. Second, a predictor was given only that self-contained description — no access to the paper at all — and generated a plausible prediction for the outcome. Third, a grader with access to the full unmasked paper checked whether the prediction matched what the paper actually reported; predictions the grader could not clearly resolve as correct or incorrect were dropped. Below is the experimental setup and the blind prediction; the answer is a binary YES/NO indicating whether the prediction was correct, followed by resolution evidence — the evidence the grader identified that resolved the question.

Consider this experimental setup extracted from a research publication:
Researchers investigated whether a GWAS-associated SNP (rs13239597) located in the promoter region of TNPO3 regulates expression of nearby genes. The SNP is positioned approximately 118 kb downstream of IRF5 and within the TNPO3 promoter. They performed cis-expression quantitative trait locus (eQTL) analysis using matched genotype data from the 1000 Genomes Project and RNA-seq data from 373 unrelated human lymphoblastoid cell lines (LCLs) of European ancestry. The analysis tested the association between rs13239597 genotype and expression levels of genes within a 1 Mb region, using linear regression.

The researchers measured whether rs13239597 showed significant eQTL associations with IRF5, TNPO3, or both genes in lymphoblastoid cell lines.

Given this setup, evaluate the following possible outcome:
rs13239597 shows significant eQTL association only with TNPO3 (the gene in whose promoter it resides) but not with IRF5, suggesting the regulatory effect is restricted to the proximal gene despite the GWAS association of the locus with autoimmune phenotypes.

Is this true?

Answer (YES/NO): NO